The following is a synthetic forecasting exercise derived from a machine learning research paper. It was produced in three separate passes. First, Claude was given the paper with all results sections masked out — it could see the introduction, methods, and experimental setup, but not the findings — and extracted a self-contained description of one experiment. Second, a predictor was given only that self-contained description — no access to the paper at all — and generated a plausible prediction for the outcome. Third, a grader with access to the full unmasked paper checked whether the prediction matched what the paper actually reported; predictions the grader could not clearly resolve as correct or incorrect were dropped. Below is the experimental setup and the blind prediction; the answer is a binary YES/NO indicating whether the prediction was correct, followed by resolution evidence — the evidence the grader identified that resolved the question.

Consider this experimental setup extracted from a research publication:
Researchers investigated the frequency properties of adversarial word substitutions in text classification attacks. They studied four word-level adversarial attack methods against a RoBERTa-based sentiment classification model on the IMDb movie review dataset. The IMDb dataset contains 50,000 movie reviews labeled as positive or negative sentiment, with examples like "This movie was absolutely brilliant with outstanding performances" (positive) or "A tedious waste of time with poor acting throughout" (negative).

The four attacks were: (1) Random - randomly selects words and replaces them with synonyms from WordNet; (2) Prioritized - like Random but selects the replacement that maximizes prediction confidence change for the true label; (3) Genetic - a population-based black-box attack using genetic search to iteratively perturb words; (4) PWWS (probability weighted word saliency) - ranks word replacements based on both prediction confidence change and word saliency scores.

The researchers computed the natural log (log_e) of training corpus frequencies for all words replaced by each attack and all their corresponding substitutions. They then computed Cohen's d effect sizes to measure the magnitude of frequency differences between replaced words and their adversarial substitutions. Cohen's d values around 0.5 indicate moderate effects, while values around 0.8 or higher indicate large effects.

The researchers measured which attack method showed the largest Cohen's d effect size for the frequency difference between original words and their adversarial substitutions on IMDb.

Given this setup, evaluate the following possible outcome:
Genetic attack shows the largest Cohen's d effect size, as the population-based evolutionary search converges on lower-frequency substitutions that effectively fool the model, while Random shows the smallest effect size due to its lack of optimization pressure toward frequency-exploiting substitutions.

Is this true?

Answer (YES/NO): NO